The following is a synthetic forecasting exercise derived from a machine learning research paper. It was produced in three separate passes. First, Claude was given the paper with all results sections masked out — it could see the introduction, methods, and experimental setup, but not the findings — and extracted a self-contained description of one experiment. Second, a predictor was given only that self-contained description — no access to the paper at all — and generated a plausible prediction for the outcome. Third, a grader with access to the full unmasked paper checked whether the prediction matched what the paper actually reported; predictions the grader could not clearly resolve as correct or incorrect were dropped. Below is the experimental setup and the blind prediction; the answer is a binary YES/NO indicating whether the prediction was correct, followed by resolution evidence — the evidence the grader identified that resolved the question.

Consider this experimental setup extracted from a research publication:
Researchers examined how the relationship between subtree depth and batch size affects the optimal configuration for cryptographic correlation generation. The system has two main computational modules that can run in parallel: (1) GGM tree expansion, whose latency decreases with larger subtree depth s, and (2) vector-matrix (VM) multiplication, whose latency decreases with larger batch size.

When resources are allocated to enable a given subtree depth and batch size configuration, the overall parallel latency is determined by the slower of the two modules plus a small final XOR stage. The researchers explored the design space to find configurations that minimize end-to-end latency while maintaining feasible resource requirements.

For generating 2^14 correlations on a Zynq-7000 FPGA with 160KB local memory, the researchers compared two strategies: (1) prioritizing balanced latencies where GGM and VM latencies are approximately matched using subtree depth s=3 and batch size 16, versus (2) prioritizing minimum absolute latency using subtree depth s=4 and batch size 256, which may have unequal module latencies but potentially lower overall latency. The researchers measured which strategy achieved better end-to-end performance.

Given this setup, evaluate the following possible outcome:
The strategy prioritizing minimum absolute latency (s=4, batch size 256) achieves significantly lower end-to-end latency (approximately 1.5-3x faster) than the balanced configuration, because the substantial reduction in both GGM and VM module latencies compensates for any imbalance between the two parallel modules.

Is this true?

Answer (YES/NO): NO